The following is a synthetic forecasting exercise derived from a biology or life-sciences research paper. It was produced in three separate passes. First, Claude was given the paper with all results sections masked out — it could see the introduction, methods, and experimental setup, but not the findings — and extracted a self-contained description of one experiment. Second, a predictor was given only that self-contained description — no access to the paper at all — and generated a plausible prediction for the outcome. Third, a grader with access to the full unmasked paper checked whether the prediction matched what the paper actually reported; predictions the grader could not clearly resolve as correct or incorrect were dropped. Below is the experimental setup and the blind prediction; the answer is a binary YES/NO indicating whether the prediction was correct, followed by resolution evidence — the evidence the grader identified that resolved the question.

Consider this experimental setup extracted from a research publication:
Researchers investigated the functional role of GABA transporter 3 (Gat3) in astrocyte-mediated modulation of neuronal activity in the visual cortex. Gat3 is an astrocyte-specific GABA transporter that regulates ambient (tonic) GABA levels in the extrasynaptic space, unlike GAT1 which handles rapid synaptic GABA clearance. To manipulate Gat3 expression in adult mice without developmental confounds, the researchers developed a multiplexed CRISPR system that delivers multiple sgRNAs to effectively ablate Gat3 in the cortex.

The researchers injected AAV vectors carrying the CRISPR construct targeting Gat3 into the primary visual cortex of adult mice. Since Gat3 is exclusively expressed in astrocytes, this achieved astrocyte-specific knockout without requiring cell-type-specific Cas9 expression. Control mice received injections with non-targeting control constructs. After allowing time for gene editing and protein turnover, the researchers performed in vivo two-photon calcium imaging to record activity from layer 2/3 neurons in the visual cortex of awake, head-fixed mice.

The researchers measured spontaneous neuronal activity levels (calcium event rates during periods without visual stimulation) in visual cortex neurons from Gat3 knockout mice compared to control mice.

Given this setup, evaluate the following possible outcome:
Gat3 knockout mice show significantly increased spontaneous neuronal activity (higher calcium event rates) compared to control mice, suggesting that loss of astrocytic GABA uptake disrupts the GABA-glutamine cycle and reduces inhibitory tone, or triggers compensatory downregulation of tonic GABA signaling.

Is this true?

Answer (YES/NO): NO